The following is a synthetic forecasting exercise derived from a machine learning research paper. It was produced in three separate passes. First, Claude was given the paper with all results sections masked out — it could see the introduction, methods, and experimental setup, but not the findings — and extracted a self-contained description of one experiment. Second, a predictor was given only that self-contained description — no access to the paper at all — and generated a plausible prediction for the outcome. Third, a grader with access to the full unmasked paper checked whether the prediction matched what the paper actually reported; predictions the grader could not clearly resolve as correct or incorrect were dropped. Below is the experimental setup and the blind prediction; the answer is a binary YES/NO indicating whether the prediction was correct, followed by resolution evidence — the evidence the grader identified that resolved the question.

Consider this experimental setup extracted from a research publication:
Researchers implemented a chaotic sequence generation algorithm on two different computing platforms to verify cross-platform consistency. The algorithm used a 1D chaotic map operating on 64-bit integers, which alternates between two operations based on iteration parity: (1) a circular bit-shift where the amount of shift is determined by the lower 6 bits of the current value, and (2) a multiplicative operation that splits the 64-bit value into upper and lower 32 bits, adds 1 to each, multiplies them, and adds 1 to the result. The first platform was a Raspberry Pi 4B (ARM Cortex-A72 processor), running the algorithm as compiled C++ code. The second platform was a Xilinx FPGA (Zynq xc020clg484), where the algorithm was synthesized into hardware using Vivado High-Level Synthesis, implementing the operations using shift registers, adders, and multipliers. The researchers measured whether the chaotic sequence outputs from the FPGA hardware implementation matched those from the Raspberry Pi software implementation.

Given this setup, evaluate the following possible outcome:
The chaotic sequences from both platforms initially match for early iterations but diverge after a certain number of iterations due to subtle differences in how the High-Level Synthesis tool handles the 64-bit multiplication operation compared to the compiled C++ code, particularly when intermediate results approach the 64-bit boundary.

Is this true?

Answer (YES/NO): NO